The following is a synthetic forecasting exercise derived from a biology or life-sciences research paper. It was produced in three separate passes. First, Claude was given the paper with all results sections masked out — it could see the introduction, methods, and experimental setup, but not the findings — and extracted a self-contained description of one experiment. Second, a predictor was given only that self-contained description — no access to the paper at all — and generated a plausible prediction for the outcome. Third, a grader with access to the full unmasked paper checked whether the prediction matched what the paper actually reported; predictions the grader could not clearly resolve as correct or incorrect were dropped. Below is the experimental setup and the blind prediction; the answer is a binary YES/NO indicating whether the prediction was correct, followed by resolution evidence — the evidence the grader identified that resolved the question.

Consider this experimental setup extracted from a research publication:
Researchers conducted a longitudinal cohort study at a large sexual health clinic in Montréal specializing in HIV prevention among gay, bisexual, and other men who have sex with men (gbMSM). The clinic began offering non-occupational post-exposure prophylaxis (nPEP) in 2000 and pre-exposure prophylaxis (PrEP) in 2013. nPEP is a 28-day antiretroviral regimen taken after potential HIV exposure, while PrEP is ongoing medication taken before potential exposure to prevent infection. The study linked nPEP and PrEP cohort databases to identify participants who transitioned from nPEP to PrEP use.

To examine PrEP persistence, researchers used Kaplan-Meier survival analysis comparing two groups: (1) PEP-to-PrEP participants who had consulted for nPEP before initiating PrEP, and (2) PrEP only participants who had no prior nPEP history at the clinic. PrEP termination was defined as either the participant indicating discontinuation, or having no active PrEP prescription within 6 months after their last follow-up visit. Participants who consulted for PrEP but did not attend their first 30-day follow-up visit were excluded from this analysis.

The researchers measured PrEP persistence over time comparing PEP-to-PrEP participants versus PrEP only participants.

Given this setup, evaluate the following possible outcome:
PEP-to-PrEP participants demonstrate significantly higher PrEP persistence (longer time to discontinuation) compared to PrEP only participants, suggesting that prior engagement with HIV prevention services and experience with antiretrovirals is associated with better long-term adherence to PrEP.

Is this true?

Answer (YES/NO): NO